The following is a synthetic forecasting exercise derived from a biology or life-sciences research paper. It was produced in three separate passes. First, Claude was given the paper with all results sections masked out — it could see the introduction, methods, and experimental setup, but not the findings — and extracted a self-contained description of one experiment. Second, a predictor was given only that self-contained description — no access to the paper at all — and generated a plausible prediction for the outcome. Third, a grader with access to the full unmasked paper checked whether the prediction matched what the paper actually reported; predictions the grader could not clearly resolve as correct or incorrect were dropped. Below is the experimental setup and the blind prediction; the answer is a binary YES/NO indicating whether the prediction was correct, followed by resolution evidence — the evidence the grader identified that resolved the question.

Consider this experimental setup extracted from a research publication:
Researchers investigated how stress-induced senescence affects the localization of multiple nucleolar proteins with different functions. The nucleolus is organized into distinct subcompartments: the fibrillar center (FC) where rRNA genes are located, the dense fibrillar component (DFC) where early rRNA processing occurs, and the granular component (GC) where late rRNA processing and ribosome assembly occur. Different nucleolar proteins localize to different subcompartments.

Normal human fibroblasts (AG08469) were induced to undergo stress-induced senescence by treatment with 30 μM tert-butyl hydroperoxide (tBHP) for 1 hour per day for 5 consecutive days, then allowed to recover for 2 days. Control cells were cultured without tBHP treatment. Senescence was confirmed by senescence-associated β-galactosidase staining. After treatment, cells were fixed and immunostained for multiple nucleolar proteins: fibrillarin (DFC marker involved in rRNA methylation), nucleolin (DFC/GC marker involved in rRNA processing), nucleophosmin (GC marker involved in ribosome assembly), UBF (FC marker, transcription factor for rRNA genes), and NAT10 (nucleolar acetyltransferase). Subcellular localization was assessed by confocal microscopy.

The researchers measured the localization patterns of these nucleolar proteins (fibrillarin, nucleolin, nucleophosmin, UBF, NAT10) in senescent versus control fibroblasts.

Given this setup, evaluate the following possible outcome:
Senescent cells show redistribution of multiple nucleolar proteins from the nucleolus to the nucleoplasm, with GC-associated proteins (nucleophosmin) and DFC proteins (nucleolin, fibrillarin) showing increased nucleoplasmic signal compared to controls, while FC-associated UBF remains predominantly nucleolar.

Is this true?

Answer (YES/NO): NO